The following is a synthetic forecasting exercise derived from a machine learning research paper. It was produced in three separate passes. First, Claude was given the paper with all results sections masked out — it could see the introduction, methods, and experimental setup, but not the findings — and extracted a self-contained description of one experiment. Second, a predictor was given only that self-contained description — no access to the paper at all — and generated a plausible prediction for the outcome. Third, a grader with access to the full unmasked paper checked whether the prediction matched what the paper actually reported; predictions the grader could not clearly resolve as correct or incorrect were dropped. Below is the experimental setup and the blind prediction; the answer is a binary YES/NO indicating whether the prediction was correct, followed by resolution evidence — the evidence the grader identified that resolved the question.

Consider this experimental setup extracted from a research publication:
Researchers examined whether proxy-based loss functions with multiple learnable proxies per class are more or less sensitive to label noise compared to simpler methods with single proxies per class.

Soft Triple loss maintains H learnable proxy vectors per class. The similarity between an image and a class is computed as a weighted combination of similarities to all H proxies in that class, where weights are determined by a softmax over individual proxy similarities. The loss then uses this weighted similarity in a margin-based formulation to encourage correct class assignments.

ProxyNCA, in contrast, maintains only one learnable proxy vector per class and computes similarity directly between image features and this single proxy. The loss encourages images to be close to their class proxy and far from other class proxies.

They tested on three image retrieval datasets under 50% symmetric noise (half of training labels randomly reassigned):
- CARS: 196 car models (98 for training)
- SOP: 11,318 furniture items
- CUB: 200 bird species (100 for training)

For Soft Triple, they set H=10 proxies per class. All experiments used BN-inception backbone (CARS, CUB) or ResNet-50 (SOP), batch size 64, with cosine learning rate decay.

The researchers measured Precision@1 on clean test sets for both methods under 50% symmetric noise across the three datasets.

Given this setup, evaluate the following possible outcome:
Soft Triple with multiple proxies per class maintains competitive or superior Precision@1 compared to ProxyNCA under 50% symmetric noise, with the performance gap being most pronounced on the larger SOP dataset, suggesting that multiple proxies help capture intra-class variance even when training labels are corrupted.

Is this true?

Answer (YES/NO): NO